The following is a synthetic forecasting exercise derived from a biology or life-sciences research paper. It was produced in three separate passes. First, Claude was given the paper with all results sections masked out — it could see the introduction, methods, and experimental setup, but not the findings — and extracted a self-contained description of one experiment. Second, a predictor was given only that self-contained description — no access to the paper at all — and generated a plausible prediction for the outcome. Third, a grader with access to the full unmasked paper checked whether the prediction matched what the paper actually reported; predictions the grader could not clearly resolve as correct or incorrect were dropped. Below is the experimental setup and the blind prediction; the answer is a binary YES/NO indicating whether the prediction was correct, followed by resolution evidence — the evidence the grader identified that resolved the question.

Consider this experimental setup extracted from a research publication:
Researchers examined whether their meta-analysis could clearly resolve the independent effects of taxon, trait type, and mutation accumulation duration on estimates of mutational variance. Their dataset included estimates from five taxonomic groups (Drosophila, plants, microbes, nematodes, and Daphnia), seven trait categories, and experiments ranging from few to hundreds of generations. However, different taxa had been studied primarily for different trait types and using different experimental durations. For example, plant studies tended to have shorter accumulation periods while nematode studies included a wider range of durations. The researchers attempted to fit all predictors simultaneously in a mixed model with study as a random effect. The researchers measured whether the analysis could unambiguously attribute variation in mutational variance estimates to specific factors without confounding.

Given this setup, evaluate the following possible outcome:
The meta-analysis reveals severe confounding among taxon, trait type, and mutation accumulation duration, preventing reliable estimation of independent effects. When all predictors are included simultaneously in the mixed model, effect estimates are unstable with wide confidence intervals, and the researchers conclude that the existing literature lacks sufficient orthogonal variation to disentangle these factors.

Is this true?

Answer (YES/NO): NO